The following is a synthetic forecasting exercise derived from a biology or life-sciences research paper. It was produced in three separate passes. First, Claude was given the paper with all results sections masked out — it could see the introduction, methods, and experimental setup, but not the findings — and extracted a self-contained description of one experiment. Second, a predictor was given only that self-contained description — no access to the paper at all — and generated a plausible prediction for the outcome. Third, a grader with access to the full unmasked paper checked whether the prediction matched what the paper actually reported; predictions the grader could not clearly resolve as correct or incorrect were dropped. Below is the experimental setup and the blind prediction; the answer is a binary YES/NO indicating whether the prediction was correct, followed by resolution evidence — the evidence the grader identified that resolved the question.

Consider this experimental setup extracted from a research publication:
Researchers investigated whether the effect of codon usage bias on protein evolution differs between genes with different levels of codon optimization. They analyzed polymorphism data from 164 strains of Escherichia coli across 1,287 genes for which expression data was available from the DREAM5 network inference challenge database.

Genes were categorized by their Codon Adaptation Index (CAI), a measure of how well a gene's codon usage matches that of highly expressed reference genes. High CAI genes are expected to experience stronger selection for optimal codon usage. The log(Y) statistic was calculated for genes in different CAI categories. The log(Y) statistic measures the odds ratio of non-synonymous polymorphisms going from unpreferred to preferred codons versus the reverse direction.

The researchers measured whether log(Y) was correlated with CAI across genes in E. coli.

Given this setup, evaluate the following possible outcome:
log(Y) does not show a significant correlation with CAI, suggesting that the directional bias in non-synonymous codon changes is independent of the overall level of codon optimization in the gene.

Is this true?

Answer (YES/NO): NO